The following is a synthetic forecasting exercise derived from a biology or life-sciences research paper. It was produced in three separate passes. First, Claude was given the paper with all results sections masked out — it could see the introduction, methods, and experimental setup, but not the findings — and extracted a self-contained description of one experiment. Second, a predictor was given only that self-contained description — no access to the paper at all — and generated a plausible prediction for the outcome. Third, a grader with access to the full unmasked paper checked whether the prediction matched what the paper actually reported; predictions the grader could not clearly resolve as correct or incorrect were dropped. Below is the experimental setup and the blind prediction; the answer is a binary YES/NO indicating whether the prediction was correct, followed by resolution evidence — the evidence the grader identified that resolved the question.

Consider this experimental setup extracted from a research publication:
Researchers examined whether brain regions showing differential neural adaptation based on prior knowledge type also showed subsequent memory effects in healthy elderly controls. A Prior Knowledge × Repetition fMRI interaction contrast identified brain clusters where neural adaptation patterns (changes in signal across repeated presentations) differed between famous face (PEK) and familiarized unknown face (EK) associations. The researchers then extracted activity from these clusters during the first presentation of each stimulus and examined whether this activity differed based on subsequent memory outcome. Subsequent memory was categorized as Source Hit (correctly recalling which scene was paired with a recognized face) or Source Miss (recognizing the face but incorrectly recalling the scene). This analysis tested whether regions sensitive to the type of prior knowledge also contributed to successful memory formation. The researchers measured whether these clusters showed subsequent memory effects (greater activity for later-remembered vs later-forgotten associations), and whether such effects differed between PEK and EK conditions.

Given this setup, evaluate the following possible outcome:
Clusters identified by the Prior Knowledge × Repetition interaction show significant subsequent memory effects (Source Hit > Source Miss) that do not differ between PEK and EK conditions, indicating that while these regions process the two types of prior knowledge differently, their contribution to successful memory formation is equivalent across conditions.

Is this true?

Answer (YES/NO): NO